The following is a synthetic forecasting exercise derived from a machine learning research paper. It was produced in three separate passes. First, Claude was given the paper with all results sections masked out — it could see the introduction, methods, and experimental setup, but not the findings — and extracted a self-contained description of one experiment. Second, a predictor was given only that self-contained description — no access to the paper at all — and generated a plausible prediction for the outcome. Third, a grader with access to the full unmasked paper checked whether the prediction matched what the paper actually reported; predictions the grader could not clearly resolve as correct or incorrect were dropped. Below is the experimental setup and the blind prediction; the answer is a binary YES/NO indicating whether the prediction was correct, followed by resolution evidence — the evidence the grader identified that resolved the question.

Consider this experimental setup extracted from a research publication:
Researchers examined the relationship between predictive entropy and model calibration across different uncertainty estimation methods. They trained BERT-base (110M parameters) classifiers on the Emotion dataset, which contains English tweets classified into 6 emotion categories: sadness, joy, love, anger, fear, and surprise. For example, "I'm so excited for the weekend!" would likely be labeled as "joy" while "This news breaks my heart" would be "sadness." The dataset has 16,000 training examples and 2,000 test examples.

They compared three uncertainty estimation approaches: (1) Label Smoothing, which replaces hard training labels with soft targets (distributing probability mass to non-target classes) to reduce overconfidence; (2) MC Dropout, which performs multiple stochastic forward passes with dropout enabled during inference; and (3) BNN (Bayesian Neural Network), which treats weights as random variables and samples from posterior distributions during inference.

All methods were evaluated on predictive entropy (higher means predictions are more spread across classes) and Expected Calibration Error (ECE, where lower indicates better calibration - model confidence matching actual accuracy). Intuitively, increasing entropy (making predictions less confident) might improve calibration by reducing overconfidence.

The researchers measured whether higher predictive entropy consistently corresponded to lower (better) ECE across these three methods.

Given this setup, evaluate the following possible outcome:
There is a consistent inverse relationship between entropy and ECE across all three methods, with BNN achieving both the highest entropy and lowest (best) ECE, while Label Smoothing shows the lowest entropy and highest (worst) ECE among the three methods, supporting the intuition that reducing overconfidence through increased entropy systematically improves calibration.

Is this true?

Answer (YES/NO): NO